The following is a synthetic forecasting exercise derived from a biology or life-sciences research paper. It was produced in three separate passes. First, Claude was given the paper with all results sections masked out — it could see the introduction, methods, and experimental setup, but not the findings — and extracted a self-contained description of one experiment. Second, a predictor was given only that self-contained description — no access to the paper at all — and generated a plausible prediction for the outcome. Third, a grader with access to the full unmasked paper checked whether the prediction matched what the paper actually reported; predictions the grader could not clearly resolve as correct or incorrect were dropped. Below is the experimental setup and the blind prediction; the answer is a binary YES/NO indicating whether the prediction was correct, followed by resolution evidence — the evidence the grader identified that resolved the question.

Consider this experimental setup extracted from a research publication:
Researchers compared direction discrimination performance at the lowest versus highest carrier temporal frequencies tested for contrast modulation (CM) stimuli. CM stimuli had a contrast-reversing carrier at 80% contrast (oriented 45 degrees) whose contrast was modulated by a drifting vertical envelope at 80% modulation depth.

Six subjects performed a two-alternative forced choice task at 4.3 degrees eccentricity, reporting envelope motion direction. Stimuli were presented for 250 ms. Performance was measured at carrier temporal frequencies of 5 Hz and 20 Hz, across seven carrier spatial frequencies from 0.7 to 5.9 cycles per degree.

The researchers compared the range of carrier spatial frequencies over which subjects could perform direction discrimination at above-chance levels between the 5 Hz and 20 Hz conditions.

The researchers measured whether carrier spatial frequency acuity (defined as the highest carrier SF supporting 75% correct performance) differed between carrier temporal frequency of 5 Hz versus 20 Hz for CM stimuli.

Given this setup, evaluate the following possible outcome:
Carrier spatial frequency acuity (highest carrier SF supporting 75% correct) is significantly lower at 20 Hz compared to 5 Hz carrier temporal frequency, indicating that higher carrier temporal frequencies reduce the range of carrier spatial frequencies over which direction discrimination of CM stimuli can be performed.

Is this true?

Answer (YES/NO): NO